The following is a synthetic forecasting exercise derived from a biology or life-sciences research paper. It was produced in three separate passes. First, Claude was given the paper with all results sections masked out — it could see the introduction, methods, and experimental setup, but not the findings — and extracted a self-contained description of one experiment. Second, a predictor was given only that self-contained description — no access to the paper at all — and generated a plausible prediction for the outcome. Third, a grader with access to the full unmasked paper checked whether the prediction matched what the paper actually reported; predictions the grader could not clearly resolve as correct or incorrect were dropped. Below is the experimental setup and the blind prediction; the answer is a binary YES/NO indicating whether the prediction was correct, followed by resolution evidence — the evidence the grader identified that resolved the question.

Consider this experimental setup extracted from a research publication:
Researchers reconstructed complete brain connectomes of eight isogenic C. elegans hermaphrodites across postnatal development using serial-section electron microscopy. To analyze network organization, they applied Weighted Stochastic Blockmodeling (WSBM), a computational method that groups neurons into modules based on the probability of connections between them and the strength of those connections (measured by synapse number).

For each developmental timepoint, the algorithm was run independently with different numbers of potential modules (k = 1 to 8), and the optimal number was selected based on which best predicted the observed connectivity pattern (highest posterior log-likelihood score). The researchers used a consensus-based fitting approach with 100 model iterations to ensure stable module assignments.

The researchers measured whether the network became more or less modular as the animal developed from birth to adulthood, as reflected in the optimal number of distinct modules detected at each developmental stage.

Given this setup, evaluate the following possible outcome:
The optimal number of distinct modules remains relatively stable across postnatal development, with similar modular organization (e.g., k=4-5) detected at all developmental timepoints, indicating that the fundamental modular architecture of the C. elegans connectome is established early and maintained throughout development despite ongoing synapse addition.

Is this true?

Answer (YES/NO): NO